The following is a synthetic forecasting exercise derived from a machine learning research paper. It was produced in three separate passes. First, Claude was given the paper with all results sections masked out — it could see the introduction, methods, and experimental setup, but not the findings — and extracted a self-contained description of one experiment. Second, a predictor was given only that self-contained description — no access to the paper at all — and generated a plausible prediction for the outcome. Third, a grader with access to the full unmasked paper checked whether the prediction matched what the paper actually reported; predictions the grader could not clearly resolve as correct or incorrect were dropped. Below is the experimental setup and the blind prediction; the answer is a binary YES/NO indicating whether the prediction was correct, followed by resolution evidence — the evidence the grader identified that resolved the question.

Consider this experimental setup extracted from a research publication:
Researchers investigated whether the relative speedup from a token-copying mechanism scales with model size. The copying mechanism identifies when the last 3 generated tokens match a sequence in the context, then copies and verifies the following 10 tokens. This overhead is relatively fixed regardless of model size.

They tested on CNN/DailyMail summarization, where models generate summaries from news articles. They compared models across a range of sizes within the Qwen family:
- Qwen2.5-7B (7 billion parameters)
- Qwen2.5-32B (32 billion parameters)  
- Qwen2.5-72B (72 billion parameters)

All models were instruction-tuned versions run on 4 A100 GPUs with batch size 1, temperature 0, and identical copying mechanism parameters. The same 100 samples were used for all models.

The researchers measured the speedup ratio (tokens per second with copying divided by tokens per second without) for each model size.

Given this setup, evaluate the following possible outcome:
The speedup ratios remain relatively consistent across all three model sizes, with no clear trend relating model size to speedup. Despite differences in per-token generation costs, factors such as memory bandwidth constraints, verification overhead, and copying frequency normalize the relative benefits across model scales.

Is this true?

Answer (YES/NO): NO